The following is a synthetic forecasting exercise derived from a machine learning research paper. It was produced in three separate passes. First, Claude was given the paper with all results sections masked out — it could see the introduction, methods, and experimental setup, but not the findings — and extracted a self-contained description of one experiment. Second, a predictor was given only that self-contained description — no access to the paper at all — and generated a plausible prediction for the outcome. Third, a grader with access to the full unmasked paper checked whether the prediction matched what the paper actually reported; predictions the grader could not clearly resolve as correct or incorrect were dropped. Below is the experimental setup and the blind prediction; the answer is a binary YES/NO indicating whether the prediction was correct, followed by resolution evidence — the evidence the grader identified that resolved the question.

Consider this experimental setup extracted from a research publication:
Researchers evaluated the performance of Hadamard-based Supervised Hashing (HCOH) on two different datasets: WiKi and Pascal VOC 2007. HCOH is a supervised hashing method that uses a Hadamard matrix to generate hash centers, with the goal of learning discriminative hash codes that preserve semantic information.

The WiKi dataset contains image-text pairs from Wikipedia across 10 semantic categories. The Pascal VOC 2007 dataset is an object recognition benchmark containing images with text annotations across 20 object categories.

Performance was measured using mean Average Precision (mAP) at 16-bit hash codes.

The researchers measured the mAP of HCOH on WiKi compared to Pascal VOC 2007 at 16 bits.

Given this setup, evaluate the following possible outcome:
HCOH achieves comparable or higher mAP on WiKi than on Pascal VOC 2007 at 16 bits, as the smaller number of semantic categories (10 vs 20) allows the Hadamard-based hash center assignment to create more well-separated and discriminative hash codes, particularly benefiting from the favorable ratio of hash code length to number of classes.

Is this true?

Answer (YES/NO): YES